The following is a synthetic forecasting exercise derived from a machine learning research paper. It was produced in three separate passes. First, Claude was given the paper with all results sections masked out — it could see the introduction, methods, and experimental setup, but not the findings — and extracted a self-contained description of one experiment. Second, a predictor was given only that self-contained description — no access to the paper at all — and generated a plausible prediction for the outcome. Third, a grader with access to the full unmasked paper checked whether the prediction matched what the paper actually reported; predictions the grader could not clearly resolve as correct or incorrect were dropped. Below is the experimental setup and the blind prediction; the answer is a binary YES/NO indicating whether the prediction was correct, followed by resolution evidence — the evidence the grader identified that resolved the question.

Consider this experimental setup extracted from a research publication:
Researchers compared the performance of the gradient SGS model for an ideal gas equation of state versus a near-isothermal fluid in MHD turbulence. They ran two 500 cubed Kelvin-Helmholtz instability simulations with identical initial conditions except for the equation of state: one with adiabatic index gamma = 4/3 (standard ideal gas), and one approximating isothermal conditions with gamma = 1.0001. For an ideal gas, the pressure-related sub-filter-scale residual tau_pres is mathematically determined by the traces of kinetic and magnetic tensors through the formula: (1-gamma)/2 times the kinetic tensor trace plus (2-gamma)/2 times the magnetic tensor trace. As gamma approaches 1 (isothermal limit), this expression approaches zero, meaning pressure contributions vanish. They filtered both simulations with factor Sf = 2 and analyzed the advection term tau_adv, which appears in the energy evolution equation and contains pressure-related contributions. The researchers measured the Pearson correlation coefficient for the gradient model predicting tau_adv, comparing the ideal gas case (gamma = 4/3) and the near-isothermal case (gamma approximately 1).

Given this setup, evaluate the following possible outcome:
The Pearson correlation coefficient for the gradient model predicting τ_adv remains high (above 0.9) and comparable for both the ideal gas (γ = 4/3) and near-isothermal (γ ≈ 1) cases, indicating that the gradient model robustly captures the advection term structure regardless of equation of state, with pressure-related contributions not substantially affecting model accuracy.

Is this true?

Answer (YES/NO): YES